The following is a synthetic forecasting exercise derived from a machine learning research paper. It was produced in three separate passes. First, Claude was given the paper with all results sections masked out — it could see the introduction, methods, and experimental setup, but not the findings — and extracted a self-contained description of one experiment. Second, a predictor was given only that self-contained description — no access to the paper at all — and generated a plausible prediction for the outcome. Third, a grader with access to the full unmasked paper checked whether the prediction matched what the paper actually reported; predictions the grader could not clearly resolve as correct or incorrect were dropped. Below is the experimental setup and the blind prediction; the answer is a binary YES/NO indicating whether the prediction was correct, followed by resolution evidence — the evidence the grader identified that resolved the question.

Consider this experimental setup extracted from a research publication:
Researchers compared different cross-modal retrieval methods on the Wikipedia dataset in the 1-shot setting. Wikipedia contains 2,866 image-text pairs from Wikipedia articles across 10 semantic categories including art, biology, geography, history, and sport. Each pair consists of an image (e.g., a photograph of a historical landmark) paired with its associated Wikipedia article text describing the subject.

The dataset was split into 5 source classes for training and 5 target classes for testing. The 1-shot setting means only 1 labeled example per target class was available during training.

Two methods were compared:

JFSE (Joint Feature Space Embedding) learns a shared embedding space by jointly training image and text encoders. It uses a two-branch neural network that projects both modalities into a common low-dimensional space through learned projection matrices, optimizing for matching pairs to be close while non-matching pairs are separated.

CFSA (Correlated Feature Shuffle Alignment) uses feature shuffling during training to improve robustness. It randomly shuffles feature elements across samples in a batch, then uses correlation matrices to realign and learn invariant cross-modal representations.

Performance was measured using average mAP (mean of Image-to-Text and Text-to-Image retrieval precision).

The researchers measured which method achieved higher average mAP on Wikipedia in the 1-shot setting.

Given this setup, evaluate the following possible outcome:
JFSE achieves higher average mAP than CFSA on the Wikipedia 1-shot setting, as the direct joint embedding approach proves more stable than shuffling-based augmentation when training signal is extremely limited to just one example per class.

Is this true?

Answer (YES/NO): YES